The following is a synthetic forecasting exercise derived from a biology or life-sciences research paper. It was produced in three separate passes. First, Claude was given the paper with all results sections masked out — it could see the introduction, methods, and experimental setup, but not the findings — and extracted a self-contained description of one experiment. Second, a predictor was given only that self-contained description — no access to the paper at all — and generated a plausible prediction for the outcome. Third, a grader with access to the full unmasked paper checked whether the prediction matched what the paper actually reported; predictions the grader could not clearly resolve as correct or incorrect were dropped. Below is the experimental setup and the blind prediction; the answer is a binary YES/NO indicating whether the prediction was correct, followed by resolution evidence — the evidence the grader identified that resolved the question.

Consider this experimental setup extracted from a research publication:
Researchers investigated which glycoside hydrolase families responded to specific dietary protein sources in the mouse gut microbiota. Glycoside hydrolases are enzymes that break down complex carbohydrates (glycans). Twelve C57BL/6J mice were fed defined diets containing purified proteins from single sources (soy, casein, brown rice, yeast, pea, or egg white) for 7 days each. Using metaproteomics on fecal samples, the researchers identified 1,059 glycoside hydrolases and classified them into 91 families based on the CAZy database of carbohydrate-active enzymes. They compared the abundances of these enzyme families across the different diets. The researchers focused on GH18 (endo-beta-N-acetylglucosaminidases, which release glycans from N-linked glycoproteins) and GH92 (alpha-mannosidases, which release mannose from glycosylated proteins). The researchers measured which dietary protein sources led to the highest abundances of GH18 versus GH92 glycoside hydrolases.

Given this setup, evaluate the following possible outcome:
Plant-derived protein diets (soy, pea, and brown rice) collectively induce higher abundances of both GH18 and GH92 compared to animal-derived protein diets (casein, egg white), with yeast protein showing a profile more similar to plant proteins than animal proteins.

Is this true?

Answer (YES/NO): NO